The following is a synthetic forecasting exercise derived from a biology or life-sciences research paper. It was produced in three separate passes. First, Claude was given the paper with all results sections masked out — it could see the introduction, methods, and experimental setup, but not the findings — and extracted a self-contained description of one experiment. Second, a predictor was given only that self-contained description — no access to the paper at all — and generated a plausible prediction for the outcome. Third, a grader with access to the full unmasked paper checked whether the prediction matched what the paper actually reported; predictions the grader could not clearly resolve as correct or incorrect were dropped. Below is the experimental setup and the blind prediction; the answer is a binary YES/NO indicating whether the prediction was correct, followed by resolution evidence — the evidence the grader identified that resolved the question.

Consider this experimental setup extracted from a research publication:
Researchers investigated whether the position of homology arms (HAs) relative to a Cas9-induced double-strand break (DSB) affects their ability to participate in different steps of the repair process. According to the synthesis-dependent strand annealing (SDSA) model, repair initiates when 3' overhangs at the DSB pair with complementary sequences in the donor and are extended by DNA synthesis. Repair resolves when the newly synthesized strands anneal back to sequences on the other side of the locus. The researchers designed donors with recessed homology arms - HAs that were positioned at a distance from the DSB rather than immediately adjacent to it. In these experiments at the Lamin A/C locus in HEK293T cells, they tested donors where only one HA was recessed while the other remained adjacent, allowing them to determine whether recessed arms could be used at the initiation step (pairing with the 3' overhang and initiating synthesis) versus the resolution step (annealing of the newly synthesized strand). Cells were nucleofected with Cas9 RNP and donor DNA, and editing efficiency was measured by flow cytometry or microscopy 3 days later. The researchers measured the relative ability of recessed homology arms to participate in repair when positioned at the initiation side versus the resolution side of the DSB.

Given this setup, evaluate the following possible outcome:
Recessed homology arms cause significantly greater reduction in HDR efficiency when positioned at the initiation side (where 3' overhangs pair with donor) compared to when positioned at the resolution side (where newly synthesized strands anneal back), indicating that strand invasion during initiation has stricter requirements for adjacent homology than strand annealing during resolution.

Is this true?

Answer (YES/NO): YES